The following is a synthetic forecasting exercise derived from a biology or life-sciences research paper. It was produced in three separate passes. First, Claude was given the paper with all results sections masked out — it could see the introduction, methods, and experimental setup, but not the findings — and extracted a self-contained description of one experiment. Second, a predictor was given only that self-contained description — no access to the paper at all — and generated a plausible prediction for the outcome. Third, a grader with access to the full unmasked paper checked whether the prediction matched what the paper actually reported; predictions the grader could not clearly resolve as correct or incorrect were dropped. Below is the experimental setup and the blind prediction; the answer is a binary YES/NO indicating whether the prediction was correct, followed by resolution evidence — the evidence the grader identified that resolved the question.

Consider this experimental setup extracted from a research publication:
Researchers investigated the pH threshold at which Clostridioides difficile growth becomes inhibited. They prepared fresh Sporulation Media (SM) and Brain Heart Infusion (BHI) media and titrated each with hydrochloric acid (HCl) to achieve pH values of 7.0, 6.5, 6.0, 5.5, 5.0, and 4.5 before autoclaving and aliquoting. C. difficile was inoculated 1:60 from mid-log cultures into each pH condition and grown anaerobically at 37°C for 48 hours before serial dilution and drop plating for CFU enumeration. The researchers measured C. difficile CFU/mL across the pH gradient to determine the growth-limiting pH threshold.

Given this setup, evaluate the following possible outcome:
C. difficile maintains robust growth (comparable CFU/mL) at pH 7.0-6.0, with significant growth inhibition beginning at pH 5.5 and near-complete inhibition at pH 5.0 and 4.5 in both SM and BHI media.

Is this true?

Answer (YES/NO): NO